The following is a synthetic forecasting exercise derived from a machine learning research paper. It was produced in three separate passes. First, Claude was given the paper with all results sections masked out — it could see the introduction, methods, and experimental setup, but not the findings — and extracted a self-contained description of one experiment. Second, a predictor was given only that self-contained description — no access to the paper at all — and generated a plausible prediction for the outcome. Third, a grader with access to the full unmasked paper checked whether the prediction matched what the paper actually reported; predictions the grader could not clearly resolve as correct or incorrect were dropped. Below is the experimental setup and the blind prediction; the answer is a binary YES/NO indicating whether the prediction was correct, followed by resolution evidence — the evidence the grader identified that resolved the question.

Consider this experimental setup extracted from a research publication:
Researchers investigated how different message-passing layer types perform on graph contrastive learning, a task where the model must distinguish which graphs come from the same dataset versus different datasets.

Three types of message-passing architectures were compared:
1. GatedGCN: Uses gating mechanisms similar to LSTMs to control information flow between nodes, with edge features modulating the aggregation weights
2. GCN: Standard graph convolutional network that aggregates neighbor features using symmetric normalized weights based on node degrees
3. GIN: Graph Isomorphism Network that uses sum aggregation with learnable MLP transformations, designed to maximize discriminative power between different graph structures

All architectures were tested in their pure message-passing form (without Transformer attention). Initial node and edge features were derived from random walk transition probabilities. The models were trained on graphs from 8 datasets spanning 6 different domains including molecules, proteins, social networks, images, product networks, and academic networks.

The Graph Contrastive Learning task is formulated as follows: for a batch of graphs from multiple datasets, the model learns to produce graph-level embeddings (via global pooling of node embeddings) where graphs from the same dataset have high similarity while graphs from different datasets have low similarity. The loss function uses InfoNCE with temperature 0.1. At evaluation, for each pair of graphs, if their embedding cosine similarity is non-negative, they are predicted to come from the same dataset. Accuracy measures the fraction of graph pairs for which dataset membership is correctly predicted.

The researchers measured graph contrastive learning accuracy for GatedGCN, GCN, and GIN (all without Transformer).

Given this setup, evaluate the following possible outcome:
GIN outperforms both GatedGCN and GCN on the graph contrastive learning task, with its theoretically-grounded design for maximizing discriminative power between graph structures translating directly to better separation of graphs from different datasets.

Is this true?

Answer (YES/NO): YES